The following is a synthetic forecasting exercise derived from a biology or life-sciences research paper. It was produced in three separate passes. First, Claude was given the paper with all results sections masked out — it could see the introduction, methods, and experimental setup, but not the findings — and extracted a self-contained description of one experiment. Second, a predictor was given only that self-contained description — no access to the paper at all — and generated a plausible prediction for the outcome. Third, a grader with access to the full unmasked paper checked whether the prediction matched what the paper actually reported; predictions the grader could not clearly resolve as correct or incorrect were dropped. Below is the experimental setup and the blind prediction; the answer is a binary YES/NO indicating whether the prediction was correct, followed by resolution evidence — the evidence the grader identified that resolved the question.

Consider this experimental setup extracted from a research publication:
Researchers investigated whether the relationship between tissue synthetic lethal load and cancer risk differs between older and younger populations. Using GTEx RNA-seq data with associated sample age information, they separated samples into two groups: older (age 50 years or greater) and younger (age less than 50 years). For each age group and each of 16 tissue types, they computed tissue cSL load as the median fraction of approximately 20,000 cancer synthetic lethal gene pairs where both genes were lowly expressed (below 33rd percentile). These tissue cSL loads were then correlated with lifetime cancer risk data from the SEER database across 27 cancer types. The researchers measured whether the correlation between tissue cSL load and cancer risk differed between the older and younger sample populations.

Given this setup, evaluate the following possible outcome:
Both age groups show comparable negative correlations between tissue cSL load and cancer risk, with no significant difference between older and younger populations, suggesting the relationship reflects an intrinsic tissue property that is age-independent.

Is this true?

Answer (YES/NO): NO